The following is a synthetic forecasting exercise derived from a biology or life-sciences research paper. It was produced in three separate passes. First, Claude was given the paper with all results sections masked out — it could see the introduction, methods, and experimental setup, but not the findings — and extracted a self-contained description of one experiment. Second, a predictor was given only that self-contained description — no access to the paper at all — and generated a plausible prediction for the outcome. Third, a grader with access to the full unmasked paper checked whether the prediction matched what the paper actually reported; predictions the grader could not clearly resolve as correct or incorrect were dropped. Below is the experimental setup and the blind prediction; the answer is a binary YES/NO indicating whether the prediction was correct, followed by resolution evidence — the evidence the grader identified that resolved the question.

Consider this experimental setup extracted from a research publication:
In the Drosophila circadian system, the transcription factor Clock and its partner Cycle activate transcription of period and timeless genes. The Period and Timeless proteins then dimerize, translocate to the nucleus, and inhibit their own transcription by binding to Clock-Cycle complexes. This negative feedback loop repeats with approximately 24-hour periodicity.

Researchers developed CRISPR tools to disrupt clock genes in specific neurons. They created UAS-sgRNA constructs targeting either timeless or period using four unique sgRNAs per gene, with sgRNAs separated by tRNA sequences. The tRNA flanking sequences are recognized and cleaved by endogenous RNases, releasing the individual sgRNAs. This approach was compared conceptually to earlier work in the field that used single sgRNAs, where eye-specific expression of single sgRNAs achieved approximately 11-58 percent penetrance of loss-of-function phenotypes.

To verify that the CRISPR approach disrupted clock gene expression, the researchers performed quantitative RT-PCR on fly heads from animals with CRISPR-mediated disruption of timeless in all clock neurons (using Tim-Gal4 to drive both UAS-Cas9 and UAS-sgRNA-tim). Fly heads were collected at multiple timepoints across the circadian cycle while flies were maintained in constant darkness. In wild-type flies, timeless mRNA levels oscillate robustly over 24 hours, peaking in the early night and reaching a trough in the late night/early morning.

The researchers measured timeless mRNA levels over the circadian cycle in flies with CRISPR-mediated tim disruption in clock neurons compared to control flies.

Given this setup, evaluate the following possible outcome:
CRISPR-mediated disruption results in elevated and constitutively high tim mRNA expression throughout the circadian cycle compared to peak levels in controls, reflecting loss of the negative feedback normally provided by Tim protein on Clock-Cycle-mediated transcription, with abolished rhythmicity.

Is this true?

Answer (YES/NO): NO